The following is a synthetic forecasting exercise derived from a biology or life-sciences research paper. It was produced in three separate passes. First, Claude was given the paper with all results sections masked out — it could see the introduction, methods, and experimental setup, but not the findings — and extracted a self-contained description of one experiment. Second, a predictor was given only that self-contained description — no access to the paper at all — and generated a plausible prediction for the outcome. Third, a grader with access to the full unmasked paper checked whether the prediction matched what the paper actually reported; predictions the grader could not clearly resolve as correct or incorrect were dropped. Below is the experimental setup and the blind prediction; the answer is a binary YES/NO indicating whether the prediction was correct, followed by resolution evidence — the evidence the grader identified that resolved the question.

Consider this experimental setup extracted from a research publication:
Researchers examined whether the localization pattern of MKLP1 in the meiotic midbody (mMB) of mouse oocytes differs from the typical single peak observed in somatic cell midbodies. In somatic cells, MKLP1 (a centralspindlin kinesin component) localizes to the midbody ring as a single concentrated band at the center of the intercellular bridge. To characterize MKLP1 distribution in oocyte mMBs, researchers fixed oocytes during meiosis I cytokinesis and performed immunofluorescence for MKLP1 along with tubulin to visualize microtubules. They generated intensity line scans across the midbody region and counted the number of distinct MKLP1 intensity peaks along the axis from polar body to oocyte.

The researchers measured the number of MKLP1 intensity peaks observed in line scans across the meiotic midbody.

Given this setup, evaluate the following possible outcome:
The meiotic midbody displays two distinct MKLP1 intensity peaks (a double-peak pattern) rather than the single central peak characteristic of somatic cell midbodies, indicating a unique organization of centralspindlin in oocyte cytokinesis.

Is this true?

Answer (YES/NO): NO